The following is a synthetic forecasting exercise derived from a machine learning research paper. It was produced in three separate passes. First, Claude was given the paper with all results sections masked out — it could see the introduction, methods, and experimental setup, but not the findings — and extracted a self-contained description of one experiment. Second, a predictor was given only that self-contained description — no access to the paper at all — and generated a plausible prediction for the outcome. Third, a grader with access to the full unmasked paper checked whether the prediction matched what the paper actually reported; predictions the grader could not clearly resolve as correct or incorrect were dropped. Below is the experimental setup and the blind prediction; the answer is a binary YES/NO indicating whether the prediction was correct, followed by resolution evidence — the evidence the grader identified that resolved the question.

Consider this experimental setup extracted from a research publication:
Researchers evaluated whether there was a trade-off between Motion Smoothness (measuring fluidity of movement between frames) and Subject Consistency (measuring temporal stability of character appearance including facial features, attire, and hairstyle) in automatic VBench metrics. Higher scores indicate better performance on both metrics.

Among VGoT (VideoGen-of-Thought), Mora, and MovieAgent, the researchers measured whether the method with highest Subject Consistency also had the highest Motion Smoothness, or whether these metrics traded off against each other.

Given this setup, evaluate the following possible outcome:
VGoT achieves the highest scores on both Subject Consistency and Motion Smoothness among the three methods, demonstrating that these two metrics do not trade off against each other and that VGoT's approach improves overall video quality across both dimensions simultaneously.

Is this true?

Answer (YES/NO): YES